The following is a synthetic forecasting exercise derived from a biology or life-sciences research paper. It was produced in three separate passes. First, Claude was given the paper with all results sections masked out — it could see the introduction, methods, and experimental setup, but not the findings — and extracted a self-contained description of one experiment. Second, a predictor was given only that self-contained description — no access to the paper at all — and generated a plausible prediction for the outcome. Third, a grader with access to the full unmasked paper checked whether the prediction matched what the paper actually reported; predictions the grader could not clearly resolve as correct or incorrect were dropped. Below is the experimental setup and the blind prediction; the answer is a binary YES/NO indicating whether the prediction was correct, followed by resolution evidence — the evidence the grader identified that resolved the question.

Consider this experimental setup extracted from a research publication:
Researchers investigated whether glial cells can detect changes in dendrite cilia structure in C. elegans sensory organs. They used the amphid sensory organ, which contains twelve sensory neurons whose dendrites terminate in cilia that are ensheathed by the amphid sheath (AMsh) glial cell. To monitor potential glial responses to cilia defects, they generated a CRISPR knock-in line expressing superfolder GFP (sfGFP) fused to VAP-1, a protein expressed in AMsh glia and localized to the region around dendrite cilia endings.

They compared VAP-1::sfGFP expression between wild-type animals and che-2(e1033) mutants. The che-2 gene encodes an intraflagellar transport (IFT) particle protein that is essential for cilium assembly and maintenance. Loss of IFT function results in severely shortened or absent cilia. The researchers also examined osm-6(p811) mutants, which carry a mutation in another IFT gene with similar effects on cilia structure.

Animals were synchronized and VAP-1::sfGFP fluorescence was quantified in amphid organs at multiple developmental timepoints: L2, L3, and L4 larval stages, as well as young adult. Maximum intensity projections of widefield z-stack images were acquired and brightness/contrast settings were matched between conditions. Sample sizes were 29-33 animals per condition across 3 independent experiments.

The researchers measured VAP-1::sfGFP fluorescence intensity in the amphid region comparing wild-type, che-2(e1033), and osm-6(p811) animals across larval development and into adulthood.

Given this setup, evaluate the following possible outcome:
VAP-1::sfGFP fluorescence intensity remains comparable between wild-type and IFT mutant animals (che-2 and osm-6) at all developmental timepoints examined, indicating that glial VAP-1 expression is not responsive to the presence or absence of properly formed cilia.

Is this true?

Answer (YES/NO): NO